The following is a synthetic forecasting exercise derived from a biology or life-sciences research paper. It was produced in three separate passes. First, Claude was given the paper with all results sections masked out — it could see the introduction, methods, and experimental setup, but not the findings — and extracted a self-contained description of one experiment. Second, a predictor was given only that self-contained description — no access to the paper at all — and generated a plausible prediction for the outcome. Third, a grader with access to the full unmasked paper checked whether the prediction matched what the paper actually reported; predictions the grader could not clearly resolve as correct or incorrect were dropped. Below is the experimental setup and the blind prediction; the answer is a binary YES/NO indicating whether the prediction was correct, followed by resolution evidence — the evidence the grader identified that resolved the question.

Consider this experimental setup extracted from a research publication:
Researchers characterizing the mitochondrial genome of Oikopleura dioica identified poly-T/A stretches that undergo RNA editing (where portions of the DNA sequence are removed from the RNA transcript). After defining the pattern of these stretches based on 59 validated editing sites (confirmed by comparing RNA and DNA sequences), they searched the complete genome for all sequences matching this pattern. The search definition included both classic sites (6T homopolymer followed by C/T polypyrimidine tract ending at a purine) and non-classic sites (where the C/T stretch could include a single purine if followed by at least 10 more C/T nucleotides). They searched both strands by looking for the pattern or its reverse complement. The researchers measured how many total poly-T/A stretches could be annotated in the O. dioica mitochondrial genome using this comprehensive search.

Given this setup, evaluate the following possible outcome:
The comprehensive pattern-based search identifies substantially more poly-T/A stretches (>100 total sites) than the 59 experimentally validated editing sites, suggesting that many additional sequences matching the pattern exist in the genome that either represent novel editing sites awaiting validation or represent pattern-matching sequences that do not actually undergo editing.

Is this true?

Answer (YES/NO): NO